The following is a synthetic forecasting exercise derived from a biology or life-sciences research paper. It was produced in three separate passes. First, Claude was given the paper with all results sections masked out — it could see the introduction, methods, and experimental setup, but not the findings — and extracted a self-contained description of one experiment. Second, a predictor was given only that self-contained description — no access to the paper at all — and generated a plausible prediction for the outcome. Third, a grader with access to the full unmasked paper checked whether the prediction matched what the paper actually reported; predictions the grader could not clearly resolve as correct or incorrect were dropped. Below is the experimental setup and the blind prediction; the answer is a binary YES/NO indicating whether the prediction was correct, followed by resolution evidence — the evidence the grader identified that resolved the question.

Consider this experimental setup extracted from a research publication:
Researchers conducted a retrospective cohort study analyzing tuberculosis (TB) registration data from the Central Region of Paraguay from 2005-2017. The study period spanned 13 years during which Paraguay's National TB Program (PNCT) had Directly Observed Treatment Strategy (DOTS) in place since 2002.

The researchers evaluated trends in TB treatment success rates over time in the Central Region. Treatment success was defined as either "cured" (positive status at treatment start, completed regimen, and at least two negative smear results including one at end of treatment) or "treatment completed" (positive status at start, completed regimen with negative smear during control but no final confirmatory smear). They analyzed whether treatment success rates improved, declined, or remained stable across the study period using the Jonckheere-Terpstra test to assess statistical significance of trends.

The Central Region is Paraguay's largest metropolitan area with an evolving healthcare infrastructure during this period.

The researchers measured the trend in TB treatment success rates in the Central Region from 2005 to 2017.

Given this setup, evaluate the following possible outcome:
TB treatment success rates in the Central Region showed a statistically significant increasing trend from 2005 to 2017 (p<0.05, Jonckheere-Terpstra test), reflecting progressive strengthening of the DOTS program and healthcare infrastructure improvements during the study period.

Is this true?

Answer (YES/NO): NO